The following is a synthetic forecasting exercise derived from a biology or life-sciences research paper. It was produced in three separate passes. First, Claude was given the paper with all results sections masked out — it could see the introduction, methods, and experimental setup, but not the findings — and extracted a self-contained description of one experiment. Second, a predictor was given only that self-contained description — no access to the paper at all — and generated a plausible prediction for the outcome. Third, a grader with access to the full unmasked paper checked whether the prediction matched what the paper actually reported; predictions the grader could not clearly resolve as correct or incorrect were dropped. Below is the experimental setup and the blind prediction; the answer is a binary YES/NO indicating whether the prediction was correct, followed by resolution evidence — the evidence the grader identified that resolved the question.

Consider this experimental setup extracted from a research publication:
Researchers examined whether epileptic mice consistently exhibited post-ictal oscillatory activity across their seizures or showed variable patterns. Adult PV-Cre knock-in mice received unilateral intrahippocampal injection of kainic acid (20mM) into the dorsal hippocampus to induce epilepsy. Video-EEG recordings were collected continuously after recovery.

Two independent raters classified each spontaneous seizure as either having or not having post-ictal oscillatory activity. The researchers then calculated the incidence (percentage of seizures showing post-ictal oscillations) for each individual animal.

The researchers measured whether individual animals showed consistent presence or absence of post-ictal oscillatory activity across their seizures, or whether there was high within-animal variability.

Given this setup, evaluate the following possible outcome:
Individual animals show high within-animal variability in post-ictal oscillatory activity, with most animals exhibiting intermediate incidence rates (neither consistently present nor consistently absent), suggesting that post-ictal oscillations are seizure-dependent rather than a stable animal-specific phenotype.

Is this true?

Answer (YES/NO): NO